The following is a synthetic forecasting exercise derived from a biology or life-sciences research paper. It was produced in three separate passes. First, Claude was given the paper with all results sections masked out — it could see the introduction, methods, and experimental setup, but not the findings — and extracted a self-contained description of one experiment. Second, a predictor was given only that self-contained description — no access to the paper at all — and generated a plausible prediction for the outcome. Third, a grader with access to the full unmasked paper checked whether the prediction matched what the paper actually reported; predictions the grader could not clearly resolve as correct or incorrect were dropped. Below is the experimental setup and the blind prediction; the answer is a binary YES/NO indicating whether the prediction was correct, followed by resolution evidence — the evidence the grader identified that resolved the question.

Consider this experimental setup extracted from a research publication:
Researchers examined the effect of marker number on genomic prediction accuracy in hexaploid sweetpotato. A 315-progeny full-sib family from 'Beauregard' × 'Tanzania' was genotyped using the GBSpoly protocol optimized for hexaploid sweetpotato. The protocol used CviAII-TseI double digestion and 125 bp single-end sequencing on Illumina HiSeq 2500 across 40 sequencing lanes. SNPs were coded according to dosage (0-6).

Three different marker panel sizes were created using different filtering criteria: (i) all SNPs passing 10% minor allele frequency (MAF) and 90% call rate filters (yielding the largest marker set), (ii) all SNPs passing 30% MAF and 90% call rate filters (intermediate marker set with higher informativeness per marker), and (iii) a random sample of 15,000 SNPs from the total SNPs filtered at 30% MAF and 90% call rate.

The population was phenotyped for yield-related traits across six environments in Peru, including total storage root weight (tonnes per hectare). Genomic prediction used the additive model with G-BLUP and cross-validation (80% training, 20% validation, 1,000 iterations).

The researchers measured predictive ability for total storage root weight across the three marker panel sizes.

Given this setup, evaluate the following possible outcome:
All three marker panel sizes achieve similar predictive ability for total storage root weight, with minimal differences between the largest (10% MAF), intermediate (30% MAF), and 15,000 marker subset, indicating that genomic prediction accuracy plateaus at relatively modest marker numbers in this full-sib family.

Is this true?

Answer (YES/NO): NO